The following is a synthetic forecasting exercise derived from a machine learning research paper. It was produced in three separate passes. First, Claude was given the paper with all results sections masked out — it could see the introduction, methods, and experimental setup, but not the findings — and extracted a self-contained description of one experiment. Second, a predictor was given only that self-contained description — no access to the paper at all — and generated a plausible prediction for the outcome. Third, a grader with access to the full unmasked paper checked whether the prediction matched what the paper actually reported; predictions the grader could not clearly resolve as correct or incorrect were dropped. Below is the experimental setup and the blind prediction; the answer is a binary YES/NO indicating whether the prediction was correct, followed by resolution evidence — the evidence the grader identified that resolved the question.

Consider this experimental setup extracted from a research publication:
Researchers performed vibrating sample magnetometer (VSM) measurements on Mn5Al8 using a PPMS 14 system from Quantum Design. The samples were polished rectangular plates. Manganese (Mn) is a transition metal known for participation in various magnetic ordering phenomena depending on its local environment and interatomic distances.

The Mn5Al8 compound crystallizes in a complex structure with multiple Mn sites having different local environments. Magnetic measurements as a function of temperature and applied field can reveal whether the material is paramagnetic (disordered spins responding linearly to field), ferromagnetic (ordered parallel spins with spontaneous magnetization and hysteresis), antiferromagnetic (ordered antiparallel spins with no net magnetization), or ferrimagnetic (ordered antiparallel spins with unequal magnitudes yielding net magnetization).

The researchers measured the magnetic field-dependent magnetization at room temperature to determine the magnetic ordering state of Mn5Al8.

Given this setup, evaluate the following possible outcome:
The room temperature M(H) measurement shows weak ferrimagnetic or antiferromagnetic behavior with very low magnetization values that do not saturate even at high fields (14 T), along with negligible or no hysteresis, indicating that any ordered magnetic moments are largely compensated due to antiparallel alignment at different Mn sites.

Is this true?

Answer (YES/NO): NO